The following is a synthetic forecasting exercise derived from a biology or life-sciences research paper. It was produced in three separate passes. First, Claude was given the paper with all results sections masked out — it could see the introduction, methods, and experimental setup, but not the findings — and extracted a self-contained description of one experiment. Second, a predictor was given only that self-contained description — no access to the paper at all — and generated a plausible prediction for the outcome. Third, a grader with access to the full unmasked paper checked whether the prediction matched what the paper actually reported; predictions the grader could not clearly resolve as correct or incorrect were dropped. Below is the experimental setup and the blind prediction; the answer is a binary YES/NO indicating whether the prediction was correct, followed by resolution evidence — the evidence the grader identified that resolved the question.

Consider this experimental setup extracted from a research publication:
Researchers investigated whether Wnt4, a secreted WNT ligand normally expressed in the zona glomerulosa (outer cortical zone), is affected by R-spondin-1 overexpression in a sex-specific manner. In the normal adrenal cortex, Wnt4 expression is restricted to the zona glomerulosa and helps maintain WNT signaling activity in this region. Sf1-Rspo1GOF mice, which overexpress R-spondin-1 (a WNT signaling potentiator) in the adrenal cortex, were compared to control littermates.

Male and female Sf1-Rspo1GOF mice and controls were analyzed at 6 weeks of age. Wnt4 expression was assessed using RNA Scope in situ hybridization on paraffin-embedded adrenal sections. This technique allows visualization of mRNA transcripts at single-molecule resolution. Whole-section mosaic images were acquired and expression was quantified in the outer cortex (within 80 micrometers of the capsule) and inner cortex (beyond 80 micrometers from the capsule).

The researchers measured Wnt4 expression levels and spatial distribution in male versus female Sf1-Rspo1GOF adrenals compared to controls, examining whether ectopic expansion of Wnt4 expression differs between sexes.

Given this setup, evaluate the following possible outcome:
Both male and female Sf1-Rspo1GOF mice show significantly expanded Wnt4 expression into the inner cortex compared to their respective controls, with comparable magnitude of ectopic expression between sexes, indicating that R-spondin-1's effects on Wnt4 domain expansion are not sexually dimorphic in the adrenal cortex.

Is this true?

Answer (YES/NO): NO